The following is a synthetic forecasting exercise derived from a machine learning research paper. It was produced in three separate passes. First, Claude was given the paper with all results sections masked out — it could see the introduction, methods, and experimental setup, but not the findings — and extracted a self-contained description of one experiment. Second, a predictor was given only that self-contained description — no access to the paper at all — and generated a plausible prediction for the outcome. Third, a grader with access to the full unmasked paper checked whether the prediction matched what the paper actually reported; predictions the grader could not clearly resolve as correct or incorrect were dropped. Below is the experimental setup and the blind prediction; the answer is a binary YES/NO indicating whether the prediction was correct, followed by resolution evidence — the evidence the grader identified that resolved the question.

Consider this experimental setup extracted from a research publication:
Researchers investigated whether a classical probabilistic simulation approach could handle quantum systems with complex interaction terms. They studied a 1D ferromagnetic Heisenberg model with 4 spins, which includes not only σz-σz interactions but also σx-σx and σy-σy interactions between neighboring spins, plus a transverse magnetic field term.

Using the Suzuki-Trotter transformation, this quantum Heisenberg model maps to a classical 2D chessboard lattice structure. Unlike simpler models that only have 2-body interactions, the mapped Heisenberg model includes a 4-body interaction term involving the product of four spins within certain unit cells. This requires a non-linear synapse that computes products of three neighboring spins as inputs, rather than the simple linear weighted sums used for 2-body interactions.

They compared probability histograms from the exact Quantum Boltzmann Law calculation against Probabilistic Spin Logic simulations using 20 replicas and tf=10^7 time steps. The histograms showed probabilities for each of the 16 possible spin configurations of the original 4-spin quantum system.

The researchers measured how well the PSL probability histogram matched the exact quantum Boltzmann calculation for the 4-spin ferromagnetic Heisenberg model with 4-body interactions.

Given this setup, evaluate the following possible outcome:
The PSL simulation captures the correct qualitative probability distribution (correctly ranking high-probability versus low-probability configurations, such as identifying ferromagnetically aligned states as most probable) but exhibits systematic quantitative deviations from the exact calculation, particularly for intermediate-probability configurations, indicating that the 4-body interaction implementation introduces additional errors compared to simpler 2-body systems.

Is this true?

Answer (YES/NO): NO